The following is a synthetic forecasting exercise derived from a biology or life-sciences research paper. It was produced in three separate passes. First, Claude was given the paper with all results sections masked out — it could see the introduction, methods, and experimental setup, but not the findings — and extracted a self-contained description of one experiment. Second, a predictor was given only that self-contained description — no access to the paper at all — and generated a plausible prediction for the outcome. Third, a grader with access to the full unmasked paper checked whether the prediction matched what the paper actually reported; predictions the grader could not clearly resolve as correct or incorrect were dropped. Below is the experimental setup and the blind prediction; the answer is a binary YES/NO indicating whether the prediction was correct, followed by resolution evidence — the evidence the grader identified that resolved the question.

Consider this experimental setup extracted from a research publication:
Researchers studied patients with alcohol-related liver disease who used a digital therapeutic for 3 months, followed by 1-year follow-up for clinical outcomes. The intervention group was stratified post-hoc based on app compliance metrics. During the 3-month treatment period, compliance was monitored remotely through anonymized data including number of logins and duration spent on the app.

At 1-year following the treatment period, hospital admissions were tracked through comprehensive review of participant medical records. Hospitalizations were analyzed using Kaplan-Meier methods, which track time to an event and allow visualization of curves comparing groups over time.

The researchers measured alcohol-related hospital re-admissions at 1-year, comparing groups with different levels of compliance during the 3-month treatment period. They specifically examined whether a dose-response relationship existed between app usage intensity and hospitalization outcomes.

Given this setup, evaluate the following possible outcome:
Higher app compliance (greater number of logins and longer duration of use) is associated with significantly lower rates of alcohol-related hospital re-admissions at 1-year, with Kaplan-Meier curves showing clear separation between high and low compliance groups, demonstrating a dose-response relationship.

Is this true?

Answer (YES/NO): NO